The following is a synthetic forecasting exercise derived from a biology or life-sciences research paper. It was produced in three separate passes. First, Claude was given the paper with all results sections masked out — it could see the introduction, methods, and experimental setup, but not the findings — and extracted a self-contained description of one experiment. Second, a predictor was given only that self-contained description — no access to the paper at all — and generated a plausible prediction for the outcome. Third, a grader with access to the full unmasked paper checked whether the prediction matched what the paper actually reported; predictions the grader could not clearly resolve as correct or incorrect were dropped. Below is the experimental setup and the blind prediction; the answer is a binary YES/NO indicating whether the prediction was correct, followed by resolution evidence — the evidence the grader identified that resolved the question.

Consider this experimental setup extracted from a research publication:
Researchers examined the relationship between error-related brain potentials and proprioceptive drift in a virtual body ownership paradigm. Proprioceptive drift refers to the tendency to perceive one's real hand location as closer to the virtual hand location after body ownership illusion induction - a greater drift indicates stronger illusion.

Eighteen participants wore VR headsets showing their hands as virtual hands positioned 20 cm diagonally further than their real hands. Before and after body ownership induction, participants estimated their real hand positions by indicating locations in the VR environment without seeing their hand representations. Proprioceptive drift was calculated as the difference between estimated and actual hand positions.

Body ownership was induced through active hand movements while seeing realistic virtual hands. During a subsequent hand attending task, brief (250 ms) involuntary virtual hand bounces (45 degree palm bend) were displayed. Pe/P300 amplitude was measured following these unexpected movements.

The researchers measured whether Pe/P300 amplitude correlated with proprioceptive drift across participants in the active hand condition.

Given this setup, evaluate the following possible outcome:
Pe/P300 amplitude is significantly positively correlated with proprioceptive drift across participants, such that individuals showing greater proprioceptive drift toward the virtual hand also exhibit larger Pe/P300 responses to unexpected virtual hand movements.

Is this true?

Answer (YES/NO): NO